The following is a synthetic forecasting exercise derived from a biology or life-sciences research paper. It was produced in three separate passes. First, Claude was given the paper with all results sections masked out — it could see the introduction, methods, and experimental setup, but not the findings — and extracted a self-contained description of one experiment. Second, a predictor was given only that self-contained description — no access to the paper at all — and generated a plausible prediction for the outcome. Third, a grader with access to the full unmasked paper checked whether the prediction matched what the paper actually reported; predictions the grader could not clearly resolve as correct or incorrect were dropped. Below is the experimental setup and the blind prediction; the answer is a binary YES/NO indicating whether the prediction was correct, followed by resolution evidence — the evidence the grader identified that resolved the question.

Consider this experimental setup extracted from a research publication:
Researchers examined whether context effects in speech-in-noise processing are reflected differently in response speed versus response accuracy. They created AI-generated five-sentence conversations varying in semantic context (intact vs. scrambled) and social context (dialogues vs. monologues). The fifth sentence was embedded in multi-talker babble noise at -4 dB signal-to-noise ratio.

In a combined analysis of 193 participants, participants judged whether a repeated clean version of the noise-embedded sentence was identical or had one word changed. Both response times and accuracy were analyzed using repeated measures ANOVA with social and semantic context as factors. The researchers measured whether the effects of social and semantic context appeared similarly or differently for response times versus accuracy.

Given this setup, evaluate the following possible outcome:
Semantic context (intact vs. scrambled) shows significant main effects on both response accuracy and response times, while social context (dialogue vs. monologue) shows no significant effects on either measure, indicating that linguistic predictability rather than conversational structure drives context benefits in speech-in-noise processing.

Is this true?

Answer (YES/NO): NO